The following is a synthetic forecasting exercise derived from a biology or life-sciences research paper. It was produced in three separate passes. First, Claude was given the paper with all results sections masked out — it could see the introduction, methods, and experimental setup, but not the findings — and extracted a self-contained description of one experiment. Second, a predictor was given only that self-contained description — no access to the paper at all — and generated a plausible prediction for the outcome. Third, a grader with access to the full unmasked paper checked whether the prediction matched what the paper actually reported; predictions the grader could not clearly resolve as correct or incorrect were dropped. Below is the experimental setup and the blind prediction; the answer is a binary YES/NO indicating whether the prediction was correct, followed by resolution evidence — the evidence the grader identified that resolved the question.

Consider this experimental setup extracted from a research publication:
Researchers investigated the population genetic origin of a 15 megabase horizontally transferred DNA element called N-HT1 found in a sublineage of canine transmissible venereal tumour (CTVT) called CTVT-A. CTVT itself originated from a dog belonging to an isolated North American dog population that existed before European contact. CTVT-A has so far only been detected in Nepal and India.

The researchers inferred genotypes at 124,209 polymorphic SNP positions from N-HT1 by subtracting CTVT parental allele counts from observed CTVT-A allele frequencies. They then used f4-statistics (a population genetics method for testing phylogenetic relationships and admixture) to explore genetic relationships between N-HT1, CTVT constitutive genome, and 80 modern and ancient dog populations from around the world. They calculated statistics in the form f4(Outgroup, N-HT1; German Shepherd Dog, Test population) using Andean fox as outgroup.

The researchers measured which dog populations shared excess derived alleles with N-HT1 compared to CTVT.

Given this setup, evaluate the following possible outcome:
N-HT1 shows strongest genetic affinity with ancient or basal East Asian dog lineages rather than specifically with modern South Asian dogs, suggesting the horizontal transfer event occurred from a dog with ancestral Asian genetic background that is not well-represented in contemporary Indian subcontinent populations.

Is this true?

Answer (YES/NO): NO